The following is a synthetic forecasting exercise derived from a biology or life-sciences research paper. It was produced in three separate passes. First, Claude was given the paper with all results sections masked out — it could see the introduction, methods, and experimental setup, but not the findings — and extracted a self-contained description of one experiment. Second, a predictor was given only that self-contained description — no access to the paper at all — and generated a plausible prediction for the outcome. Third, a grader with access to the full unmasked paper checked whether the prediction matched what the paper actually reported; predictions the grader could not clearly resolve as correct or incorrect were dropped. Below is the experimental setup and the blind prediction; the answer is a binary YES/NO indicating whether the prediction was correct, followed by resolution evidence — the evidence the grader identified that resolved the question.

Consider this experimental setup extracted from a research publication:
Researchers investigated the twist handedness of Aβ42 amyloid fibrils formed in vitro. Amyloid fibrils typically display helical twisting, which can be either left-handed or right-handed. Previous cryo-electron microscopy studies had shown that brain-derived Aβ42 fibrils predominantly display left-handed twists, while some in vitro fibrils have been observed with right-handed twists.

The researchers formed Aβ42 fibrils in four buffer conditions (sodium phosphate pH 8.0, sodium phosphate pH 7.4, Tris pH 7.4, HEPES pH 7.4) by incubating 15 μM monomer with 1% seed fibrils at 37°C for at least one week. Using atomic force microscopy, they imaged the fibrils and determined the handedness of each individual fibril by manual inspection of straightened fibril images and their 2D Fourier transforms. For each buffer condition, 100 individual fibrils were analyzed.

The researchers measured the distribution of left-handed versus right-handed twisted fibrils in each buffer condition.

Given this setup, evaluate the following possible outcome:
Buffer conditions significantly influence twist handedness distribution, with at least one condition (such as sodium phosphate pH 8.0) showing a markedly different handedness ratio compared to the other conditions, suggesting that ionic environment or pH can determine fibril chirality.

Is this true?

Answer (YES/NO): NO